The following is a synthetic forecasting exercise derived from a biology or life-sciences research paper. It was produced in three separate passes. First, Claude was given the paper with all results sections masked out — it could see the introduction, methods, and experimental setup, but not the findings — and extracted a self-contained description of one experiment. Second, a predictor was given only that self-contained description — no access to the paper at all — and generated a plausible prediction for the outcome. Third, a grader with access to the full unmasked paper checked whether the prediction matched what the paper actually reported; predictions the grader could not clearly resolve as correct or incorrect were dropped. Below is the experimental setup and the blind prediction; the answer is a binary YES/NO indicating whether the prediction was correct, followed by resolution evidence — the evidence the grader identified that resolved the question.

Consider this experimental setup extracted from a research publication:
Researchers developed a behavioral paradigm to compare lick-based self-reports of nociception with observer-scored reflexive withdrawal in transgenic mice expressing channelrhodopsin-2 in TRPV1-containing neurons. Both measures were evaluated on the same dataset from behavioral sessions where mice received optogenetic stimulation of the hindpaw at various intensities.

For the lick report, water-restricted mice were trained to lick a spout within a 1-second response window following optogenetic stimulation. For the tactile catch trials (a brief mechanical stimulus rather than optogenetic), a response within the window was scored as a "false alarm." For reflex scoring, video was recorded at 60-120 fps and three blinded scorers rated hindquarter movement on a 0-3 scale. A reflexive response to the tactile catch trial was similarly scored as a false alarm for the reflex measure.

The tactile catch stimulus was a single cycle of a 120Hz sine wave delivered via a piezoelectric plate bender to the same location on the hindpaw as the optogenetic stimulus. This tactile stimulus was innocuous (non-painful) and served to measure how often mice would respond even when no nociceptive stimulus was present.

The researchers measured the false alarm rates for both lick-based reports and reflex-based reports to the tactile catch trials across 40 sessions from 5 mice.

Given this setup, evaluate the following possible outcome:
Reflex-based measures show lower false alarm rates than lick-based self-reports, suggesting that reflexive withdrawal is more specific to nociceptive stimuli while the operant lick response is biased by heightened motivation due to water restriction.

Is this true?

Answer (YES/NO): YES